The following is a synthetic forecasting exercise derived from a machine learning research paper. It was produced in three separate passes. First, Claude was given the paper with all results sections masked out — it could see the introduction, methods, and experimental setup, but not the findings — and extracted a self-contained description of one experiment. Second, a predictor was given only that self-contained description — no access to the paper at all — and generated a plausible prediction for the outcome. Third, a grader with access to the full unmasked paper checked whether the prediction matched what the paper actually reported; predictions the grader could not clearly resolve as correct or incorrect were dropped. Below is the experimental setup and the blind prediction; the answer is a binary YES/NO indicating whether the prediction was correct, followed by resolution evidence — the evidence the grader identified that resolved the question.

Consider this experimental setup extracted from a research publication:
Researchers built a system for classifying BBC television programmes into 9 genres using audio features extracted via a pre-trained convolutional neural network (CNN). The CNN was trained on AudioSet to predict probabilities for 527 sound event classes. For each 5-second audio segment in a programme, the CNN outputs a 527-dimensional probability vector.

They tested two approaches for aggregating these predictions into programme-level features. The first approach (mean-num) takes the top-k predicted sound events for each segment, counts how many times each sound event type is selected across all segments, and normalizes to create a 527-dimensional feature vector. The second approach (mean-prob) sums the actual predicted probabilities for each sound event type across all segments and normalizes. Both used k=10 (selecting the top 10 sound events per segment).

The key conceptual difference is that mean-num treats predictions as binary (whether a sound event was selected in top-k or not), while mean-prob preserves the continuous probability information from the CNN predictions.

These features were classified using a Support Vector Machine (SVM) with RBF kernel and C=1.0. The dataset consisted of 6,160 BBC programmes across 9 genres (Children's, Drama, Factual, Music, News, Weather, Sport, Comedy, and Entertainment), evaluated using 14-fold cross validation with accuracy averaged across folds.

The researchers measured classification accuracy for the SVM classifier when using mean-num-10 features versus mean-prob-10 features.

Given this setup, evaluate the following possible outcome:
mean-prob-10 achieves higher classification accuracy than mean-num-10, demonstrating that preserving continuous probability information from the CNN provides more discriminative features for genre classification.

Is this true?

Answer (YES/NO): NO